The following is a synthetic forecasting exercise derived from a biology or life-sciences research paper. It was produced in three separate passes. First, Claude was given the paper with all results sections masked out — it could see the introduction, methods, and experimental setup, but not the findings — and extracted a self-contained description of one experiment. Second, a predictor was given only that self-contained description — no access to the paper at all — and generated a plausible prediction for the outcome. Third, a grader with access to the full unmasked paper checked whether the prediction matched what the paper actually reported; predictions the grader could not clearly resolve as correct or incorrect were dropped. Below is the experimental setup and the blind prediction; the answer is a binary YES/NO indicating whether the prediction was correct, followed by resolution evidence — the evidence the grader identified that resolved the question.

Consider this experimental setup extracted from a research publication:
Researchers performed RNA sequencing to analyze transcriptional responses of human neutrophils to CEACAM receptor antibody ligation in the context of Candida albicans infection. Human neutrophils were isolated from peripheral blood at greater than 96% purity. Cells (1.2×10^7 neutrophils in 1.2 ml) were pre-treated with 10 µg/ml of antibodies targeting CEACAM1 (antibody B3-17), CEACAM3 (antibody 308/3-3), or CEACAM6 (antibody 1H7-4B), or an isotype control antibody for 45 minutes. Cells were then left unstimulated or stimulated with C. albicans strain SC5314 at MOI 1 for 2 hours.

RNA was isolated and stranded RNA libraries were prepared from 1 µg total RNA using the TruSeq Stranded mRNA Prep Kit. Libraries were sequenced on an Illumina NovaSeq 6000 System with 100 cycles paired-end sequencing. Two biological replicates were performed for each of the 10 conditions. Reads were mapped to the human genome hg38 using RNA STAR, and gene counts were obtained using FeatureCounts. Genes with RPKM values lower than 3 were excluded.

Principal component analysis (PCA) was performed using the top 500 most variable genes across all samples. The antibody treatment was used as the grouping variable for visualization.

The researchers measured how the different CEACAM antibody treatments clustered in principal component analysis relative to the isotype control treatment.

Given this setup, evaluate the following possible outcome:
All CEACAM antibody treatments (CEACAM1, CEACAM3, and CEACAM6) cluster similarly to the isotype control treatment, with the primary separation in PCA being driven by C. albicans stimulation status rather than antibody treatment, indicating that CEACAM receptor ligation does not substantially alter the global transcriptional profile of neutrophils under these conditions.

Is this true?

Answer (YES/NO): NO